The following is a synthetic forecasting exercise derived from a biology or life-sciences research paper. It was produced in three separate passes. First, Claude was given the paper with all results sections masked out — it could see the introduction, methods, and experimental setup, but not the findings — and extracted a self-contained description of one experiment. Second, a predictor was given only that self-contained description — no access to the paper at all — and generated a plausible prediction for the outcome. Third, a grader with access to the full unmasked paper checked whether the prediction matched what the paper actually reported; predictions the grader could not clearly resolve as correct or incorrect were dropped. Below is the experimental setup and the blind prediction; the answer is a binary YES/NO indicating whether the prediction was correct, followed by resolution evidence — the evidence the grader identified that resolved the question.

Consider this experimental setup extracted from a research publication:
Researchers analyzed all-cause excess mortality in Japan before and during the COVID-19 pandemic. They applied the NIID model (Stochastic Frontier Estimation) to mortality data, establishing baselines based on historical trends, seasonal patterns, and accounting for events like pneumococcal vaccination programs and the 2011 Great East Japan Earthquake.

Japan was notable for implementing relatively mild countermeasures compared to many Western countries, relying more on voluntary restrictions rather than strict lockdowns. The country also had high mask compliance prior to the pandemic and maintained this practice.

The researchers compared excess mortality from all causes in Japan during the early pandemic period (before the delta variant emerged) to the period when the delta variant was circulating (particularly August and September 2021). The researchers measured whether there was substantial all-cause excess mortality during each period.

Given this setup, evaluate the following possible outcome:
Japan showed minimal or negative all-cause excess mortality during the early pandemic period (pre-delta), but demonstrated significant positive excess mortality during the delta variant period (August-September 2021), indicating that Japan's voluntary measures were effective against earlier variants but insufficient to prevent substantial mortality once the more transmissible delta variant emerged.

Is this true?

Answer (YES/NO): YES